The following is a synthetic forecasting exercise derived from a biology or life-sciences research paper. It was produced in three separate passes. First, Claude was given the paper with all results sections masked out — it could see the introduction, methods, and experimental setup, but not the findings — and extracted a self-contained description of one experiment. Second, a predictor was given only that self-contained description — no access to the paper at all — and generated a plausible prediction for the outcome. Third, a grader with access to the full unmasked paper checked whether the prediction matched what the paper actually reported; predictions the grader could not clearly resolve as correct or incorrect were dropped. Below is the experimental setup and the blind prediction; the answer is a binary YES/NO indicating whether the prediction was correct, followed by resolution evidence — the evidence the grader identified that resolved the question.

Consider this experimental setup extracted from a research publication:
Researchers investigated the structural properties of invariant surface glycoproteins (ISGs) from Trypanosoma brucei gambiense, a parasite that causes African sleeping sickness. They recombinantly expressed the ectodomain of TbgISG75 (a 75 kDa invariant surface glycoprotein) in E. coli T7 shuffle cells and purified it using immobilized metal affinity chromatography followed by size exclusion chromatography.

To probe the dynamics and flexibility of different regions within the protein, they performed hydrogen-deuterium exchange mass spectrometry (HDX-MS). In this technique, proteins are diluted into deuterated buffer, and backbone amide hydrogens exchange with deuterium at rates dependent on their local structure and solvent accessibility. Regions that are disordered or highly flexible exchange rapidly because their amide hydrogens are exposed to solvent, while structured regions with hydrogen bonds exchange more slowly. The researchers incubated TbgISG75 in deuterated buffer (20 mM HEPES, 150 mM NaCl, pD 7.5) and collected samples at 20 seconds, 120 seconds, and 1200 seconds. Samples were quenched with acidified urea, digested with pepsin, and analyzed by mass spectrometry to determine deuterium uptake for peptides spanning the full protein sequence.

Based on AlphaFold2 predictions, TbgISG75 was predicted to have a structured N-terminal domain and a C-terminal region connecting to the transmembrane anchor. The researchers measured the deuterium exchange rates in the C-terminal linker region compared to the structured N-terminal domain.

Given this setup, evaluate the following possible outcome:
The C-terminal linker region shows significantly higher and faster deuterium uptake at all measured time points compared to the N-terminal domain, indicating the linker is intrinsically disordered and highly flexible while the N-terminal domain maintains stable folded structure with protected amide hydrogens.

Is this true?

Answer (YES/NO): NO